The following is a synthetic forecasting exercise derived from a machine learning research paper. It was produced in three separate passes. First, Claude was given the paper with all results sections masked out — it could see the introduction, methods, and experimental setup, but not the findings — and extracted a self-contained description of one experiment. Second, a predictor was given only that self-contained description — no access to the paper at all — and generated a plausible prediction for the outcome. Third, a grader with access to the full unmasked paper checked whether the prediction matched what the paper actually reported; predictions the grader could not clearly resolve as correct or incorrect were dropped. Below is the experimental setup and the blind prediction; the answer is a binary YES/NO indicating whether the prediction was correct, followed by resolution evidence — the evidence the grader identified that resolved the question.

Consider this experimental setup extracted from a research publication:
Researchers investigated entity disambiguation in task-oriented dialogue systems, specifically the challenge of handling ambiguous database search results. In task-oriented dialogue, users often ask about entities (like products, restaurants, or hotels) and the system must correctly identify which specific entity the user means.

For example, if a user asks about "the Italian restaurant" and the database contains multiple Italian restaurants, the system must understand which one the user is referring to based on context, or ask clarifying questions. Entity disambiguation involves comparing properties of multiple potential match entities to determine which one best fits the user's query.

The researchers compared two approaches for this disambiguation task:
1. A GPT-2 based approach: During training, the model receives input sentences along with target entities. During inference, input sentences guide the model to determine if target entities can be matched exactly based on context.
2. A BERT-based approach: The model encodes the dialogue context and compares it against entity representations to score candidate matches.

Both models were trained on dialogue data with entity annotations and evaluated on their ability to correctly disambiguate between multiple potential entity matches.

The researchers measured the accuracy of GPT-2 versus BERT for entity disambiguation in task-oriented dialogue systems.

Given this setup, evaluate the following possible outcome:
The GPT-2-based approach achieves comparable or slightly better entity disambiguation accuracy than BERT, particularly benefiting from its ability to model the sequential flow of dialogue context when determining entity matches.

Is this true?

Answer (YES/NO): NO